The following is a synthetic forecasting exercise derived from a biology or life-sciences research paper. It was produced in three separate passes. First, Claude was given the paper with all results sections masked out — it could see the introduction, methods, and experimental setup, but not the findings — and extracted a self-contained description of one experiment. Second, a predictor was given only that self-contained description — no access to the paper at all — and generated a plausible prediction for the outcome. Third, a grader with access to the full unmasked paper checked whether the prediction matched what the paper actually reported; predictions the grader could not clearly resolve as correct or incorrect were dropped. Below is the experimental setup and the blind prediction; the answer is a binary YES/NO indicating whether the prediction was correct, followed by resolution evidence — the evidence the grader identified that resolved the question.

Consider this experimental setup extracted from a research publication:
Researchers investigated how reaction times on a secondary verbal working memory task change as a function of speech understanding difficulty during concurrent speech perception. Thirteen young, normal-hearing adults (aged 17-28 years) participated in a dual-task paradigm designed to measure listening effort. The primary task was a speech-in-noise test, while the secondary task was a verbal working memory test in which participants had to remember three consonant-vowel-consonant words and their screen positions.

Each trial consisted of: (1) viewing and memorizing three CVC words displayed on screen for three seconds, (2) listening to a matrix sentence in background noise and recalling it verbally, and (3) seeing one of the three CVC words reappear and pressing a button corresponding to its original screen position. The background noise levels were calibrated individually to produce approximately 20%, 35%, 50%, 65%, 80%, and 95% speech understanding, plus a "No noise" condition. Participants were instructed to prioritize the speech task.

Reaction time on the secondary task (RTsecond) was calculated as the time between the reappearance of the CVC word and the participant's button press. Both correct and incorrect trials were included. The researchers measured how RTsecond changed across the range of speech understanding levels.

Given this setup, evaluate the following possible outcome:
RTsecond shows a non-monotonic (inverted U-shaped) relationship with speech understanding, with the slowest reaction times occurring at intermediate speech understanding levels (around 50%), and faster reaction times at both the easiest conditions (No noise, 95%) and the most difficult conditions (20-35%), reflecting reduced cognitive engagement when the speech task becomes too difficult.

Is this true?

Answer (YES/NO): YES